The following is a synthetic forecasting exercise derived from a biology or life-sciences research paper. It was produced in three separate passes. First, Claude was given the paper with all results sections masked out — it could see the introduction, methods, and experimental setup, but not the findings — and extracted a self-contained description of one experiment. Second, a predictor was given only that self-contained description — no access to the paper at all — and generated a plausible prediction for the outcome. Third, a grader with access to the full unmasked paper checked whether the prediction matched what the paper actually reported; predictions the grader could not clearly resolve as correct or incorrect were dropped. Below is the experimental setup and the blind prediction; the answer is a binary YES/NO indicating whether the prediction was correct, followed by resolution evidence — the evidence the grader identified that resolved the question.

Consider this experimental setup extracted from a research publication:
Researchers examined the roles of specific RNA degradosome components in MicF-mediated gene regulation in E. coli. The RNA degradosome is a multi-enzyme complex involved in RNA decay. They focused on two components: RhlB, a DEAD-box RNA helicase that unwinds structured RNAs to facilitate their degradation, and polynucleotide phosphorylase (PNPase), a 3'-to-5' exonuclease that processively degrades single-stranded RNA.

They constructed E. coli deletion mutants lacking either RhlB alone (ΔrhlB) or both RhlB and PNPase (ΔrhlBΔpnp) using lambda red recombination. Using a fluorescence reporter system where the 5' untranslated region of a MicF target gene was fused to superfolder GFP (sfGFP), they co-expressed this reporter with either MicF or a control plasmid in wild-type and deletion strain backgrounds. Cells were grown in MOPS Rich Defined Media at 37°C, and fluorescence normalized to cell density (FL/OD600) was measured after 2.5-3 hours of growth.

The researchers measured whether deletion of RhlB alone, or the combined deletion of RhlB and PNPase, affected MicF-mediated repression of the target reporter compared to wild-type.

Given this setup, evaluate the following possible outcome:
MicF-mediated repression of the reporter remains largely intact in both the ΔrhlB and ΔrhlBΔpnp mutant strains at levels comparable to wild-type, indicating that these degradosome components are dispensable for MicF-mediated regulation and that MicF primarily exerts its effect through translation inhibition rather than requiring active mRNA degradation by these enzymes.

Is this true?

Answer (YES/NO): NO